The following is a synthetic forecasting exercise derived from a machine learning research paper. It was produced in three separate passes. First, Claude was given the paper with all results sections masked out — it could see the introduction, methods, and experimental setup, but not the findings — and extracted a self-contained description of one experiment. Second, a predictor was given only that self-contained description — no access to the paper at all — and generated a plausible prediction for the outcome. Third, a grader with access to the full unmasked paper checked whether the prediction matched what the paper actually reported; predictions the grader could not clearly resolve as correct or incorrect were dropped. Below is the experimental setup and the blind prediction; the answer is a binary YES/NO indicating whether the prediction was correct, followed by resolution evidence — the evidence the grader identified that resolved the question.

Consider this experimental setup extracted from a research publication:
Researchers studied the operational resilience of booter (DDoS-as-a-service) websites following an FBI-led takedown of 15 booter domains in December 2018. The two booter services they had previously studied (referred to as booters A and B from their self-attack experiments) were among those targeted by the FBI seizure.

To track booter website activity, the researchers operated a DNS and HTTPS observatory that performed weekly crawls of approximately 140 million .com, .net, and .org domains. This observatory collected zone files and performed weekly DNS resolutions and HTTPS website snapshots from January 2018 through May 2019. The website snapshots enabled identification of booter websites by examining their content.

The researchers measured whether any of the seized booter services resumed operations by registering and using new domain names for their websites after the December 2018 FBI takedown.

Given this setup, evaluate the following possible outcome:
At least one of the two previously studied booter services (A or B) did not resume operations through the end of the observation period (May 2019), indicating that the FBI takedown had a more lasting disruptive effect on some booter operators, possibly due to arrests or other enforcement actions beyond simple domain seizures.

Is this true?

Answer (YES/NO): YES